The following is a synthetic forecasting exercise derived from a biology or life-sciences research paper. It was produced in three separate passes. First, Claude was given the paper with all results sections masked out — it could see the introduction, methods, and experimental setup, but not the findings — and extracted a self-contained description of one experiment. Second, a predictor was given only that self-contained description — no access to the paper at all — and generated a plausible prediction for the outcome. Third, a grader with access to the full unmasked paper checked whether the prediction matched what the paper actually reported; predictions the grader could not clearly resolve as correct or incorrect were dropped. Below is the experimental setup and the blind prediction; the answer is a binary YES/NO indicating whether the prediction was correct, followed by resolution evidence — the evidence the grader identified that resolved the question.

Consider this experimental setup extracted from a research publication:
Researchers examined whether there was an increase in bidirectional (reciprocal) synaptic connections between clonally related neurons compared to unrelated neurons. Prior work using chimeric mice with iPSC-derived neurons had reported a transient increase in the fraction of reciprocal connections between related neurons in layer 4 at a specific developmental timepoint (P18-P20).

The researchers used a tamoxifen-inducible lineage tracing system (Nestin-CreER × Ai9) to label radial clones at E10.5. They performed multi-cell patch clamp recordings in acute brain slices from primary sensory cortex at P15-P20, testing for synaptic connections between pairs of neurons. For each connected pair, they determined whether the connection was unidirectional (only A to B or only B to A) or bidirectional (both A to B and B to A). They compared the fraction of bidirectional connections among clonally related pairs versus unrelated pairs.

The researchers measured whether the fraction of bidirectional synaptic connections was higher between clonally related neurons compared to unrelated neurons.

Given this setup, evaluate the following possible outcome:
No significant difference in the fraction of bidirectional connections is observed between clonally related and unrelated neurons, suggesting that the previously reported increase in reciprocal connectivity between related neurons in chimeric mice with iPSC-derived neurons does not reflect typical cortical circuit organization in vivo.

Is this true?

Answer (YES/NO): YES